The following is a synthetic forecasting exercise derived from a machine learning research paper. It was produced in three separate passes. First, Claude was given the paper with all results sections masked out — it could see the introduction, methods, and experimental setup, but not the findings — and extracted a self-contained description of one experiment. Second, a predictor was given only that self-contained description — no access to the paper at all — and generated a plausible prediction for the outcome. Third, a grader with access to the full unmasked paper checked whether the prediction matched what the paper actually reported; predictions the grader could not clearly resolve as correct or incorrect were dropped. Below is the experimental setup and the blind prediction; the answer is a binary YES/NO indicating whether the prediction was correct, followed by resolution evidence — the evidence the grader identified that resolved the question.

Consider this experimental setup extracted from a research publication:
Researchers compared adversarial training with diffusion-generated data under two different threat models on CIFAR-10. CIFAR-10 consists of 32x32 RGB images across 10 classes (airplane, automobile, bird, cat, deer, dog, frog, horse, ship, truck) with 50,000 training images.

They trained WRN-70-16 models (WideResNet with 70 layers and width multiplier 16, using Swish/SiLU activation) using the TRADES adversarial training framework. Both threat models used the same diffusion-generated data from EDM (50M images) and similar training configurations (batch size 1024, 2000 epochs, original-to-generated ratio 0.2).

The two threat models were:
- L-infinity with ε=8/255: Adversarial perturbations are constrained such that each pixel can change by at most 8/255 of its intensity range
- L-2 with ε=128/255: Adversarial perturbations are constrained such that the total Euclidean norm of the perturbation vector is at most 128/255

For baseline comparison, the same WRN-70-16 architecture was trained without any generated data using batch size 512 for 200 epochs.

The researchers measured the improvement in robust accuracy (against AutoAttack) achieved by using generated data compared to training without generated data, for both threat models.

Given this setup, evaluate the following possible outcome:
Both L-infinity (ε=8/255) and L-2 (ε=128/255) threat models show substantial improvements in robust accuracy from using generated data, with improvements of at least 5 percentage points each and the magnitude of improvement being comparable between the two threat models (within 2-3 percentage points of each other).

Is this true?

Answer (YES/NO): NO